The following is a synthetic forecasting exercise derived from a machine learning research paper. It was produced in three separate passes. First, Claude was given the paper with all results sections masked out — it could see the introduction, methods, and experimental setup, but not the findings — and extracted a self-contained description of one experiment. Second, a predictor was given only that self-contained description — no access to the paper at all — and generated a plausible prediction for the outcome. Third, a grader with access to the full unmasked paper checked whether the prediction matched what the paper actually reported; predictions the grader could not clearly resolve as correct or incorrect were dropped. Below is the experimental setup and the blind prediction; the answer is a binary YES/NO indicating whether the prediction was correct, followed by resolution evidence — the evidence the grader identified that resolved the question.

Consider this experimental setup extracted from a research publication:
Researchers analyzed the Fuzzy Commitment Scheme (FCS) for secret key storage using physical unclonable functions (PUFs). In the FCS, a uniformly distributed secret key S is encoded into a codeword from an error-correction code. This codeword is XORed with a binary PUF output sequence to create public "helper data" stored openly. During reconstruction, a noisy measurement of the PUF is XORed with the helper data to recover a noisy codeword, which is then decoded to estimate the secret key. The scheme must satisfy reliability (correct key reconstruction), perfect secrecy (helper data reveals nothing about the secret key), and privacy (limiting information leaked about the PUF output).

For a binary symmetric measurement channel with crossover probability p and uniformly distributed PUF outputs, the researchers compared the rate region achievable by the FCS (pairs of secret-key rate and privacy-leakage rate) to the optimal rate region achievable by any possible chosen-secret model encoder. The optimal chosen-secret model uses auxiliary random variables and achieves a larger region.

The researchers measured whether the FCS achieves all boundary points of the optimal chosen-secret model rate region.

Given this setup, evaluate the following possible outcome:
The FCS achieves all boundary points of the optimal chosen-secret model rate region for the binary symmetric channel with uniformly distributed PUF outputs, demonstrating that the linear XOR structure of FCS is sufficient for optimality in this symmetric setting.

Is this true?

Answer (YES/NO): NO